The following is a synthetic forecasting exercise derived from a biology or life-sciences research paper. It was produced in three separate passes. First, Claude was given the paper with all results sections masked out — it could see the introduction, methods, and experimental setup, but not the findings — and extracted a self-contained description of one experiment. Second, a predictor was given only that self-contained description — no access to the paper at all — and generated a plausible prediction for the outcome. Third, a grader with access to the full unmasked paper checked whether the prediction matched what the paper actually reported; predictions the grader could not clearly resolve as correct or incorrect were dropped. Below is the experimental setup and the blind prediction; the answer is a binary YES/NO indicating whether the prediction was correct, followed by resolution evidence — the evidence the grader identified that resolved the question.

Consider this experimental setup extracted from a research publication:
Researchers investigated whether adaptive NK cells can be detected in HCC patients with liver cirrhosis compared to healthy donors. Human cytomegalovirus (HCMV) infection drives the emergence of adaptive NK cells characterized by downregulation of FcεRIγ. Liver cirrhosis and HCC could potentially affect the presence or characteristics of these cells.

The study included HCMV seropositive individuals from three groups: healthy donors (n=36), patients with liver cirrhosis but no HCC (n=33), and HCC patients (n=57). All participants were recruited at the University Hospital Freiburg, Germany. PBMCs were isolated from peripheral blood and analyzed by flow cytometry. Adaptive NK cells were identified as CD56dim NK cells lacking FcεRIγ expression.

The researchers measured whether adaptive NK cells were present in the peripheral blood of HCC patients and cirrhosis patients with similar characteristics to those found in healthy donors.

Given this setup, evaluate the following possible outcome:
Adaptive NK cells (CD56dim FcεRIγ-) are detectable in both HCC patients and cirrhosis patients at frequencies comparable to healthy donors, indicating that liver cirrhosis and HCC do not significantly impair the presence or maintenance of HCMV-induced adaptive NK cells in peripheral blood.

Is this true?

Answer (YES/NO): YES